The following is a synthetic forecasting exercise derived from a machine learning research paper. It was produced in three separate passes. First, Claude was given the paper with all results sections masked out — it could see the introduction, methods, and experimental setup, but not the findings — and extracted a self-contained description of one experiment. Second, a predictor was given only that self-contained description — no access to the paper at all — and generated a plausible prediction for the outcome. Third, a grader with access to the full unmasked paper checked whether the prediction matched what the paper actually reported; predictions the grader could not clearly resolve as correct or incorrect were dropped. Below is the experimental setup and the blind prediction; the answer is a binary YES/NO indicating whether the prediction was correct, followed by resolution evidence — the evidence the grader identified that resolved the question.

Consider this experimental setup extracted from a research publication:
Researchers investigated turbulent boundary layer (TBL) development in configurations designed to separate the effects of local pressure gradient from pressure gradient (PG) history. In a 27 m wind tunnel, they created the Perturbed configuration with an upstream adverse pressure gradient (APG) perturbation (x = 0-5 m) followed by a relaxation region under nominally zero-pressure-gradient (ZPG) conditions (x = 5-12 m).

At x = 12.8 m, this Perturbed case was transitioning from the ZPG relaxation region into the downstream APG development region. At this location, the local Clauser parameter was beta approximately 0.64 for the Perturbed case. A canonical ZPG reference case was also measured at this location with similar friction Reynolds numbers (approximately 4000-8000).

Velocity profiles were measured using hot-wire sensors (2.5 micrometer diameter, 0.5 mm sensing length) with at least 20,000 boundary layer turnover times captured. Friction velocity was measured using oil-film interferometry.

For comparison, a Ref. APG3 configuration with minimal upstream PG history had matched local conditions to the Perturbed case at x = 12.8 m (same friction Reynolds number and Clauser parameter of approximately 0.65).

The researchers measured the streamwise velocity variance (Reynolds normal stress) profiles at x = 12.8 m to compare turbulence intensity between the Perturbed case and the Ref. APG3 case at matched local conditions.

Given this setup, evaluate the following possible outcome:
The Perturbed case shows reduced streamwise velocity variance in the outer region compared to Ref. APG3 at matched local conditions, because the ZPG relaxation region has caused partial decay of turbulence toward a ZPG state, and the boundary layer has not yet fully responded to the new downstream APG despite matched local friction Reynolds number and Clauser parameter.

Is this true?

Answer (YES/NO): YES